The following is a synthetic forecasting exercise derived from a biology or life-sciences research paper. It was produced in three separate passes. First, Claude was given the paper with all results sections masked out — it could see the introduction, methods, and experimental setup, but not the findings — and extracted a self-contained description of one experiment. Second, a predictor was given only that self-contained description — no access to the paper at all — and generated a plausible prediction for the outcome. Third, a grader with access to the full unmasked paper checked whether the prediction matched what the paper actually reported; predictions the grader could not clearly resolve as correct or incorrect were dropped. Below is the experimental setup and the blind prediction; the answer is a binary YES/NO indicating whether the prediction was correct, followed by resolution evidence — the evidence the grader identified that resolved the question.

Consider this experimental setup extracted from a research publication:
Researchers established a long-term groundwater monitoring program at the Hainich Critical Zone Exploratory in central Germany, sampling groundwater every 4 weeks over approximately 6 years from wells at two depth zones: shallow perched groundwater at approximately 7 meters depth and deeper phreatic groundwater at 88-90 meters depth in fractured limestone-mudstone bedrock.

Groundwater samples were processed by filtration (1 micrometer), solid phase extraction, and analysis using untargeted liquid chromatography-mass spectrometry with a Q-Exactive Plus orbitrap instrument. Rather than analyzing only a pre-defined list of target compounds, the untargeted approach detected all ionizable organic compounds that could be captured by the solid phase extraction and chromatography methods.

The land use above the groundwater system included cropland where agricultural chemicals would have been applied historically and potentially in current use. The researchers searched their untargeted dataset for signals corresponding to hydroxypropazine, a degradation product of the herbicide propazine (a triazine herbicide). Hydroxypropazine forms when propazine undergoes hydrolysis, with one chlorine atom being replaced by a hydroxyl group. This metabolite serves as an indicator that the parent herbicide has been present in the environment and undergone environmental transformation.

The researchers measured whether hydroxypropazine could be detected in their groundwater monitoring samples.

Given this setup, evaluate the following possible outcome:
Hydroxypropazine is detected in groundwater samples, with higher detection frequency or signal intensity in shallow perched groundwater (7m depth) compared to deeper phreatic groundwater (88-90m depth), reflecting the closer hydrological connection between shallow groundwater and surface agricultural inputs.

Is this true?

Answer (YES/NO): NO